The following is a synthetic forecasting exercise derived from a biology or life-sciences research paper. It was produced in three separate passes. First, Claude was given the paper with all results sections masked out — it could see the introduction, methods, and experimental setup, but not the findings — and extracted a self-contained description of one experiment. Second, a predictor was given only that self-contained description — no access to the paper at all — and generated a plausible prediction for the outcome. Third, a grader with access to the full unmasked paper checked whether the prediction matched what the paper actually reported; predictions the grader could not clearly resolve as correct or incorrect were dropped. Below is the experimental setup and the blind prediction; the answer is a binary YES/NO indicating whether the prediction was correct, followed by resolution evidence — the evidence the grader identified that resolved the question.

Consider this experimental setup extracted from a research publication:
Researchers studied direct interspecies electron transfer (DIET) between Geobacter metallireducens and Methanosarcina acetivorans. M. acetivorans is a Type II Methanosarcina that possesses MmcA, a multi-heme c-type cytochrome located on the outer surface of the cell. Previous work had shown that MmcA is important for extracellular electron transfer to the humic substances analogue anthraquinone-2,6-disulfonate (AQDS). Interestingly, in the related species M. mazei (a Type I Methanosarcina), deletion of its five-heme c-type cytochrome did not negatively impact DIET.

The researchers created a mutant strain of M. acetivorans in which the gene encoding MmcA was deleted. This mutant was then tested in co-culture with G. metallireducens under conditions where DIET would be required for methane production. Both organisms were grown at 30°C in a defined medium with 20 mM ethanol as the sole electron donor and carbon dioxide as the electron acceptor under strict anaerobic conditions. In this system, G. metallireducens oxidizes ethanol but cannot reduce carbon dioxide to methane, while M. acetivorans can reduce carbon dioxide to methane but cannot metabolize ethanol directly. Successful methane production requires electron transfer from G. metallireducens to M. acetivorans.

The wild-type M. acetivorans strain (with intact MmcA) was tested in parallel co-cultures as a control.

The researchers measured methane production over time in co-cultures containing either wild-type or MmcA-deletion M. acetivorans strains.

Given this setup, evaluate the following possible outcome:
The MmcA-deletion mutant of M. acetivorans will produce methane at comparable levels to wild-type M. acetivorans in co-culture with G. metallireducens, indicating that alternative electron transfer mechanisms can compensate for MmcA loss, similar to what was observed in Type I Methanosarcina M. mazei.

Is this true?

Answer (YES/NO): NO